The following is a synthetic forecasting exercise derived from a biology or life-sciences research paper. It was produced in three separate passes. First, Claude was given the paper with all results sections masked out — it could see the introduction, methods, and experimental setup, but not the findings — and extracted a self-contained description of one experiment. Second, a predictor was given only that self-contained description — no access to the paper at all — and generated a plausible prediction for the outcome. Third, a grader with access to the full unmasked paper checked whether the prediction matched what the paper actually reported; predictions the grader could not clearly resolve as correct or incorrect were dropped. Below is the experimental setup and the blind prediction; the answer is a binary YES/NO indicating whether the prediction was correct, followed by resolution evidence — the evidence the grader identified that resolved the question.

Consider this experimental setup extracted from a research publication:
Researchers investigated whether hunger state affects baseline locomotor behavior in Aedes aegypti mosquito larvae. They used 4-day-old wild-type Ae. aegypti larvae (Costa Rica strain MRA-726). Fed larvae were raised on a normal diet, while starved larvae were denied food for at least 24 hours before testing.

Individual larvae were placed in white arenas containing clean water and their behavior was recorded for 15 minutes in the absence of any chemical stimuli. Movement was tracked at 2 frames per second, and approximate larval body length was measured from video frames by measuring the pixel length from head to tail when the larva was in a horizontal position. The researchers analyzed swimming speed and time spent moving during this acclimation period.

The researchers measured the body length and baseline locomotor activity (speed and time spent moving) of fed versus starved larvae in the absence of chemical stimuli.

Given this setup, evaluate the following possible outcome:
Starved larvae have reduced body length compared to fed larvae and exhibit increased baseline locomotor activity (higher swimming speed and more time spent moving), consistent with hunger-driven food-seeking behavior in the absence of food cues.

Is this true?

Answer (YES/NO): NO